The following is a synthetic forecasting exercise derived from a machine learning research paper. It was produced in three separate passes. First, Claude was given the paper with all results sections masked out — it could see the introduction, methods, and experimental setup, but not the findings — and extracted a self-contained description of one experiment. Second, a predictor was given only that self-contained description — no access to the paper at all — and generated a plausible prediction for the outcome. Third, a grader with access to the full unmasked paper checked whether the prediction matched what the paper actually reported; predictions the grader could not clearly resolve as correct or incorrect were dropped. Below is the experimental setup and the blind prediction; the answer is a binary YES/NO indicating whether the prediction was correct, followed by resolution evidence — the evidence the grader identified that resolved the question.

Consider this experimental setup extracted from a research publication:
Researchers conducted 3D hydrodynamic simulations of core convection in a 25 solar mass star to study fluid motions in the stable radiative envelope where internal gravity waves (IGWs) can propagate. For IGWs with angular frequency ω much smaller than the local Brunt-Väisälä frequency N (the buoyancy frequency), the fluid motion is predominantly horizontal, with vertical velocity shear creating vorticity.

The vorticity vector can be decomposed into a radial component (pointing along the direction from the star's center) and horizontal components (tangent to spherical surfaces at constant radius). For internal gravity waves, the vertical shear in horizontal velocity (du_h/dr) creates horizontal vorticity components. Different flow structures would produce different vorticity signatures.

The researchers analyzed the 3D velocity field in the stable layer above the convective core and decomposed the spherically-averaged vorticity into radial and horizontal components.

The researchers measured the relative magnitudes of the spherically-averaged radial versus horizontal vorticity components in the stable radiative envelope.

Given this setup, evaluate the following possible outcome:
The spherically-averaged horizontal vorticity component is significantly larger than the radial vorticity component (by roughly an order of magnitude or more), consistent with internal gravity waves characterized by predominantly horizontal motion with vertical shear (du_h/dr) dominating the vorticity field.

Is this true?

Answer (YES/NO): YES